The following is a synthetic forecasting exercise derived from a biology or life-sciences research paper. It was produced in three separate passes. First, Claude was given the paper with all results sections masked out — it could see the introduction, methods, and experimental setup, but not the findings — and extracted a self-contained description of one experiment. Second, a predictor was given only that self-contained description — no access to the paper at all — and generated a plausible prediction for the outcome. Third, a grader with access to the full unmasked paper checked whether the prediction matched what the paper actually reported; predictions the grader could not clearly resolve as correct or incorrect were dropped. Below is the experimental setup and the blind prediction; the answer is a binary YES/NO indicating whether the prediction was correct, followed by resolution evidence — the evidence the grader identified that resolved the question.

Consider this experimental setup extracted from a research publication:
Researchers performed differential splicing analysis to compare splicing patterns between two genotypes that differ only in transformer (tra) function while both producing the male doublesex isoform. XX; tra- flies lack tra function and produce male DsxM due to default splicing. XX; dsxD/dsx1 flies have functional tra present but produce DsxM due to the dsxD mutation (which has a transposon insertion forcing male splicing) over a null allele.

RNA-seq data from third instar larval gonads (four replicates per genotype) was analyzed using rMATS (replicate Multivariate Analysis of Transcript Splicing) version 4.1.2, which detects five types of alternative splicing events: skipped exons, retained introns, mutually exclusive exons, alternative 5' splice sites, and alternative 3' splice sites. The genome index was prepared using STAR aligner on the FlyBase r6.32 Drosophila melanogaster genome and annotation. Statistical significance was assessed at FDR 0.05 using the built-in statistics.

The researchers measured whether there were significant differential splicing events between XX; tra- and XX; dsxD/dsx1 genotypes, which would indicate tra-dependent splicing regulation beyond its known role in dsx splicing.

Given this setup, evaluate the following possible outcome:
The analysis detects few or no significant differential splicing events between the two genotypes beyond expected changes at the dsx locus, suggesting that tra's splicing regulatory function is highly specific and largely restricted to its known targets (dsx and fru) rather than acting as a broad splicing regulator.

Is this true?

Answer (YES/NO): YES